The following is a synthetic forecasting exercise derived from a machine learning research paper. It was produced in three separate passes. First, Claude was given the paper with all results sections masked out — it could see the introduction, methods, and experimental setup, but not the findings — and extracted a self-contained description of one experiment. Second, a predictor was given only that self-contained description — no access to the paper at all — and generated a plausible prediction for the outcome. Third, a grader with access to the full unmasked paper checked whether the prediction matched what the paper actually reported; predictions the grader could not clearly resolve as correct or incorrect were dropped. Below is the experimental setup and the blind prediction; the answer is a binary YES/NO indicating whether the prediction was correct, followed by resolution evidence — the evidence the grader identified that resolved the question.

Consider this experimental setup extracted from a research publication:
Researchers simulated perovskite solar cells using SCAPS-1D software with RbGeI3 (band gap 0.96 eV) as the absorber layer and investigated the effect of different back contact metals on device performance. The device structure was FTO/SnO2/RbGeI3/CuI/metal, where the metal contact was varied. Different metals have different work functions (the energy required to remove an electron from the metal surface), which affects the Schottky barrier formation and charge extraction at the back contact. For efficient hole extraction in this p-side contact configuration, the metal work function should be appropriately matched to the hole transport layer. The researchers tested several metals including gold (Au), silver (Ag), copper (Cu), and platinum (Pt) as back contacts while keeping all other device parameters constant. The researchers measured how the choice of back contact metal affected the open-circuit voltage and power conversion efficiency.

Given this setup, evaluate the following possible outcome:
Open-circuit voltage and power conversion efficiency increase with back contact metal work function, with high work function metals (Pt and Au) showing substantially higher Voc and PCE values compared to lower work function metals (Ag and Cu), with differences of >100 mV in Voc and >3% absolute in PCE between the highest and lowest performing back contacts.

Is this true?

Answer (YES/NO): NO